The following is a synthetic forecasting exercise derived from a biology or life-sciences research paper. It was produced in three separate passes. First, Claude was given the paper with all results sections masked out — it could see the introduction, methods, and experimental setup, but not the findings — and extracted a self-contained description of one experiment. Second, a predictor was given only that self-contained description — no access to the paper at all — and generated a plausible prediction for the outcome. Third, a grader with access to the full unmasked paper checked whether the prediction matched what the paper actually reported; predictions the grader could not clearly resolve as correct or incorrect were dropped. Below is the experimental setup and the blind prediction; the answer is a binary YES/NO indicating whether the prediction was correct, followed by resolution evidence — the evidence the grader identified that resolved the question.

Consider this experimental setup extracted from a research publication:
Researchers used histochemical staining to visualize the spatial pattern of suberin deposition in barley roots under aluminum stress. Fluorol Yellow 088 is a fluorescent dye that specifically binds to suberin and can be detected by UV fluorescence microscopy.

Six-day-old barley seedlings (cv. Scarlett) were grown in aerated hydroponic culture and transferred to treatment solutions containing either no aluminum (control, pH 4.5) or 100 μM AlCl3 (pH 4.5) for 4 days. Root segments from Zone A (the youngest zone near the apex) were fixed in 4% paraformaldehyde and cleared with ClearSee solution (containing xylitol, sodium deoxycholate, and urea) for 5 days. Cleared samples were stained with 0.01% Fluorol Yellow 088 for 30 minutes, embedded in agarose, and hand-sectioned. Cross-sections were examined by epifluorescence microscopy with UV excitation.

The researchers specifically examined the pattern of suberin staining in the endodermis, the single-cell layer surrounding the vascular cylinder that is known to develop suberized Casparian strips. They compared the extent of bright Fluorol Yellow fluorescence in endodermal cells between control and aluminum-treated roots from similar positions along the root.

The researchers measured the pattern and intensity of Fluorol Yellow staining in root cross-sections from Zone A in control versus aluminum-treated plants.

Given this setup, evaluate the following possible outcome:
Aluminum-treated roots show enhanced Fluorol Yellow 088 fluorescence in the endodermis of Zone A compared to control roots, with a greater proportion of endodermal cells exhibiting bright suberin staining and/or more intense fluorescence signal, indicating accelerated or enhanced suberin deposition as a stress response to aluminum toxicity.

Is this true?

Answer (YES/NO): YES